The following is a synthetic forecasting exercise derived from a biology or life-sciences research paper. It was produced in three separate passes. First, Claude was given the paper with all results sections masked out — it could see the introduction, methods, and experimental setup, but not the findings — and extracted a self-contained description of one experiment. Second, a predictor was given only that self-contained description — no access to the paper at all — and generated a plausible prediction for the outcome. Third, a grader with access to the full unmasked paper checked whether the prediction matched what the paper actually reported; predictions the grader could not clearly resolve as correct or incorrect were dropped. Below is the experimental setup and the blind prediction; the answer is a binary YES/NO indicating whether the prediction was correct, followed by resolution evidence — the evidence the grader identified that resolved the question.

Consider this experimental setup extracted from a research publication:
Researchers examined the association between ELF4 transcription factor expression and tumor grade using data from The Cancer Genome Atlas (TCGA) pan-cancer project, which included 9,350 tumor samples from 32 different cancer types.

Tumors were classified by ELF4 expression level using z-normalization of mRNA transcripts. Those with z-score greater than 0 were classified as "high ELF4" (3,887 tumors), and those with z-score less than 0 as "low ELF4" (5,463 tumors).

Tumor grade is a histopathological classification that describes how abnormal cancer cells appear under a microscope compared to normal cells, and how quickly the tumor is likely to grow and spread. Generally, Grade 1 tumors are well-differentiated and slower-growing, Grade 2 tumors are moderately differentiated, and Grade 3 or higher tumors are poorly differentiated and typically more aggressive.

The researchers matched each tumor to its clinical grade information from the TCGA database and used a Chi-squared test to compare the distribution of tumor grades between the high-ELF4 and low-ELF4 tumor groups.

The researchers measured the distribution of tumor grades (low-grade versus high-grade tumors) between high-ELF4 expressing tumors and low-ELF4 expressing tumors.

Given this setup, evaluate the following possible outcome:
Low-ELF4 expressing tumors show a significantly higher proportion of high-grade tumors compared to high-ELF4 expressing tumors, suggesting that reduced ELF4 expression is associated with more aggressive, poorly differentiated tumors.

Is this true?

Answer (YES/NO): NO